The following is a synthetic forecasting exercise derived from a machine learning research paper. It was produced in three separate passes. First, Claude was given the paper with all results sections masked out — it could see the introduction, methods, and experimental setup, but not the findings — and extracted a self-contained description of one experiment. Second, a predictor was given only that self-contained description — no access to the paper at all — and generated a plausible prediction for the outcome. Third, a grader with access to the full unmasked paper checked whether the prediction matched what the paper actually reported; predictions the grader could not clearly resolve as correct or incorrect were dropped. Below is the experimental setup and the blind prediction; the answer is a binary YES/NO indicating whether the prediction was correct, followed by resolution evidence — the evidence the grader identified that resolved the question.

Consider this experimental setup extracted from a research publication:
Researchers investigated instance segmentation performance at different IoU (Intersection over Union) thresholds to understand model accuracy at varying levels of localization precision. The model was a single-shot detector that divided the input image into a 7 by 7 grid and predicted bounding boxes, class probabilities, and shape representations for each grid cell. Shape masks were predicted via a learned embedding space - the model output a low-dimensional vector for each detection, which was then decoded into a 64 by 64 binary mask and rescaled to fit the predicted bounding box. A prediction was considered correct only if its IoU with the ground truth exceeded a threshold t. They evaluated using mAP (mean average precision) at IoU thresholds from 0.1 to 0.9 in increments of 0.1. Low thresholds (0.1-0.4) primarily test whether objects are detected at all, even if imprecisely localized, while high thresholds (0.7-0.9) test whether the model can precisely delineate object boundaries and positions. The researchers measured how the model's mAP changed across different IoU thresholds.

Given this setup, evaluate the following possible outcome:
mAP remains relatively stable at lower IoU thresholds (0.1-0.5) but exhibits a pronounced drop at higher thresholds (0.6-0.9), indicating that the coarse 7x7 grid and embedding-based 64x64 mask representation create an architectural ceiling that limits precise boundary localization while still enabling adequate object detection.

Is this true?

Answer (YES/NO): NO